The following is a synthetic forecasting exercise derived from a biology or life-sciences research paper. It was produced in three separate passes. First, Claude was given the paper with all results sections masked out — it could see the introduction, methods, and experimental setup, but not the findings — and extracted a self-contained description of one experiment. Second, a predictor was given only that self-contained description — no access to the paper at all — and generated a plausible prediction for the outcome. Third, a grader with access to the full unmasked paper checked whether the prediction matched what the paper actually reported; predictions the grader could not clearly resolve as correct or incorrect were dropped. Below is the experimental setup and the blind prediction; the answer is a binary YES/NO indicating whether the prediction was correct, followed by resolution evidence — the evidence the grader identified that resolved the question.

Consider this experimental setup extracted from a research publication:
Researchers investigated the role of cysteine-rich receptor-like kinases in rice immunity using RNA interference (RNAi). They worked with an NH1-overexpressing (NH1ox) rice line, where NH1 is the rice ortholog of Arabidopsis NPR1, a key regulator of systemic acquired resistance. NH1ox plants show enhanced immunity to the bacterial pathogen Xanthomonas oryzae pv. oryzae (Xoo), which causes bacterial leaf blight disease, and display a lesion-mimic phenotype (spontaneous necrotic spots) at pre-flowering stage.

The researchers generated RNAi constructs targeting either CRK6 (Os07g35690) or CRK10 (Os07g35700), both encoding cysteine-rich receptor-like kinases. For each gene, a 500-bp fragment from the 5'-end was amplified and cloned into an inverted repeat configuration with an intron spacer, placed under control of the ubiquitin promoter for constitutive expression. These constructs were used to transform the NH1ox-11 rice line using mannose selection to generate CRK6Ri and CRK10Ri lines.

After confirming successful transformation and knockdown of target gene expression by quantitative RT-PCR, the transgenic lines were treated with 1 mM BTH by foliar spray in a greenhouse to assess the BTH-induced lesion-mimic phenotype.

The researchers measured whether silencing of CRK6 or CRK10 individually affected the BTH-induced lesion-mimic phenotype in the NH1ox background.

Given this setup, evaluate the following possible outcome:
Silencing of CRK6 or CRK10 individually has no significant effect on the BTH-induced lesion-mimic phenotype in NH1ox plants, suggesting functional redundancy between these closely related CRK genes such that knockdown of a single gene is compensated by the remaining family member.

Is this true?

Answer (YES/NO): NO